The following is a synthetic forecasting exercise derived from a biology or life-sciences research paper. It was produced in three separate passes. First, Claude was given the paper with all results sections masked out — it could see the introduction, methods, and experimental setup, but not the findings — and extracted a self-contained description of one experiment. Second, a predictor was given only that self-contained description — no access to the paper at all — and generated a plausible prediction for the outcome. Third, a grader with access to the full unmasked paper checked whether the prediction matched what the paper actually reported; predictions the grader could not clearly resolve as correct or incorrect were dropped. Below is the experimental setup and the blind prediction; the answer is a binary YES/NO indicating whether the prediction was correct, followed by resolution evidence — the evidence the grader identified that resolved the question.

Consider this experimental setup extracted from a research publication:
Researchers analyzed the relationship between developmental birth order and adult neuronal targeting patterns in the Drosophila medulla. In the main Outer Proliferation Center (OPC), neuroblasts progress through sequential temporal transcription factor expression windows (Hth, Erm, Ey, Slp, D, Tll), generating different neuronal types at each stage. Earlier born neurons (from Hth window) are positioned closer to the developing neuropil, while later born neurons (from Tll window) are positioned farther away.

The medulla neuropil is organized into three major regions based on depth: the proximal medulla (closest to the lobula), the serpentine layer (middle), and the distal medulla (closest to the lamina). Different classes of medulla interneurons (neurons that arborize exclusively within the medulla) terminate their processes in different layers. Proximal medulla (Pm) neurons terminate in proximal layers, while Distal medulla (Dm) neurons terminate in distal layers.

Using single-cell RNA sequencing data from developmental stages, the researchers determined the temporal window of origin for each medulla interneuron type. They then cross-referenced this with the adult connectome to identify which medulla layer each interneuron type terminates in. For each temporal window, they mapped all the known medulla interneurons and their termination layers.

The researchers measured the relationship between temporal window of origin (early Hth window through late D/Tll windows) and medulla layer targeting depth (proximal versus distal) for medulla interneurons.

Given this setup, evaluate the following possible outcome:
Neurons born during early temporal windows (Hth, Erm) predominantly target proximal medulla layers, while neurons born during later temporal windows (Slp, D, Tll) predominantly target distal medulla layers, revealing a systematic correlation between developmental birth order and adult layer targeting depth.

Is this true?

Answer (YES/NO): YES